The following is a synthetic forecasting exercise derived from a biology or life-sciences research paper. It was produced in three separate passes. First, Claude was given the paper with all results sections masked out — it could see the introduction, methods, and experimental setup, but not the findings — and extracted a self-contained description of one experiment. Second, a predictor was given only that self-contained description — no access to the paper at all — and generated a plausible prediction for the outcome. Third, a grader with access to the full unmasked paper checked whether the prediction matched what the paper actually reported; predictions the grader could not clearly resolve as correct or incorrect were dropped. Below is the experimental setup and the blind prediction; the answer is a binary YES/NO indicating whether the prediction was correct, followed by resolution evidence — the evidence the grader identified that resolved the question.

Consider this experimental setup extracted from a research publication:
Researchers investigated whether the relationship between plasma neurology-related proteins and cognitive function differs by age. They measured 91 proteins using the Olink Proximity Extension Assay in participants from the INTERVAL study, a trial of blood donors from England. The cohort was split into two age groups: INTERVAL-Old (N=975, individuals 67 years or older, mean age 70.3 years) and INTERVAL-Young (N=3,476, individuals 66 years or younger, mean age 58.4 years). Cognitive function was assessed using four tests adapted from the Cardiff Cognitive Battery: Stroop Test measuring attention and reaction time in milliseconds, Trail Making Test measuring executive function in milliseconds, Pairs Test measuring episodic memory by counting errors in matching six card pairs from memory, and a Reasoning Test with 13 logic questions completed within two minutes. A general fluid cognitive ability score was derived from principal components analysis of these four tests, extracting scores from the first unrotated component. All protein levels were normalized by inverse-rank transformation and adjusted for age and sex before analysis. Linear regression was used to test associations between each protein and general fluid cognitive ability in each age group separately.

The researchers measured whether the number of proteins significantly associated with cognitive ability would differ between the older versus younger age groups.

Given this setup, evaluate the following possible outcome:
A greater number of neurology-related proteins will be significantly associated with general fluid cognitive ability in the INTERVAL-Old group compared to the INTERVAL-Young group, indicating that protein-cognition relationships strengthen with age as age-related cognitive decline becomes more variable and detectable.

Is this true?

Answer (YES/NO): NO